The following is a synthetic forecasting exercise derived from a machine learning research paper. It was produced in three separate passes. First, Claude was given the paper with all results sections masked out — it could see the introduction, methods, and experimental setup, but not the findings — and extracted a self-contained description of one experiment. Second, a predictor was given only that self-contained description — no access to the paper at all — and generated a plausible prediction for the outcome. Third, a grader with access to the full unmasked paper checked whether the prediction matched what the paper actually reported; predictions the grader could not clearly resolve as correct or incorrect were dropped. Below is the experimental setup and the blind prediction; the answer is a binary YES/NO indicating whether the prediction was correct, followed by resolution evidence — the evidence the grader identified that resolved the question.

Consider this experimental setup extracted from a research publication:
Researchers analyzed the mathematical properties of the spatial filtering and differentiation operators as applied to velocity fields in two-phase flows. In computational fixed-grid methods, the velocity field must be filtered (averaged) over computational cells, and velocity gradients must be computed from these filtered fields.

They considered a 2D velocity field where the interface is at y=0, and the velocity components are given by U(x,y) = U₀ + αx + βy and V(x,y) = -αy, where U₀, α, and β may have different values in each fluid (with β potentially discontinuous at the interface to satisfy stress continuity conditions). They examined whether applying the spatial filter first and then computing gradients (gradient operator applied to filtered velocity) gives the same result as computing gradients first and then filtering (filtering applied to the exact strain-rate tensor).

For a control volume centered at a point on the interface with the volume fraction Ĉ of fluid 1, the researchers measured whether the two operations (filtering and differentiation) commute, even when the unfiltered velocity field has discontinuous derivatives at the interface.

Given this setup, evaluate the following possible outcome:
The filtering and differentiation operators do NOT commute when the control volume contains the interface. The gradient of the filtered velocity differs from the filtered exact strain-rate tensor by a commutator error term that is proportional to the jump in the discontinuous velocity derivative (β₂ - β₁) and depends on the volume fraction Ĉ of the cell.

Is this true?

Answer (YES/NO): NO